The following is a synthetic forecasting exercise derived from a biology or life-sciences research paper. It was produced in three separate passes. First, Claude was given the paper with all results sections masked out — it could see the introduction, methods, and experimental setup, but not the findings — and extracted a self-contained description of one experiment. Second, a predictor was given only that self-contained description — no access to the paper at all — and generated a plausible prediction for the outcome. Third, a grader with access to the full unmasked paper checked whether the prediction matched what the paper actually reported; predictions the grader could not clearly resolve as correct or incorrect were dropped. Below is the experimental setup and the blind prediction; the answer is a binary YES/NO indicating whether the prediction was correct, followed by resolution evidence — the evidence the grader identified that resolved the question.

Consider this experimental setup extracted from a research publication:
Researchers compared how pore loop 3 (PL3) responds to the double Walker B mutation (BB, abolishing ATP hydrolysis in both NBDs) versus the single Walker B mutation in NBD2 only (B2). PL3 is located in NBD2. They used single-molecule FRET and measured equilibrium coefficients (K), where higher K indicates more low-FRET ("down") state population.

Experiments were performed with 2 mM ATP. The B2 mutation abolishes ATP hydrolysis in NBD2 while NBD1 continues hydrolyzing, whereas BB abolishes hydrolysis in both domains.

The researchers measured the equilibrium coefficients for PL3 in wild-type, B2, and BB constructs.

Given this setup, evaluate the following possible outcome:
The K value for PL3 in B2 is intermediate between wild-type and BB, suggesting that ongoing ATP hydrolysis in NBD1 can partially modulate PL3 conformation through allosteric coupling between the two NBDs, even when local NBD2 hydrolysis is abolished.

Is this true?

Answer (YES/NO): NO